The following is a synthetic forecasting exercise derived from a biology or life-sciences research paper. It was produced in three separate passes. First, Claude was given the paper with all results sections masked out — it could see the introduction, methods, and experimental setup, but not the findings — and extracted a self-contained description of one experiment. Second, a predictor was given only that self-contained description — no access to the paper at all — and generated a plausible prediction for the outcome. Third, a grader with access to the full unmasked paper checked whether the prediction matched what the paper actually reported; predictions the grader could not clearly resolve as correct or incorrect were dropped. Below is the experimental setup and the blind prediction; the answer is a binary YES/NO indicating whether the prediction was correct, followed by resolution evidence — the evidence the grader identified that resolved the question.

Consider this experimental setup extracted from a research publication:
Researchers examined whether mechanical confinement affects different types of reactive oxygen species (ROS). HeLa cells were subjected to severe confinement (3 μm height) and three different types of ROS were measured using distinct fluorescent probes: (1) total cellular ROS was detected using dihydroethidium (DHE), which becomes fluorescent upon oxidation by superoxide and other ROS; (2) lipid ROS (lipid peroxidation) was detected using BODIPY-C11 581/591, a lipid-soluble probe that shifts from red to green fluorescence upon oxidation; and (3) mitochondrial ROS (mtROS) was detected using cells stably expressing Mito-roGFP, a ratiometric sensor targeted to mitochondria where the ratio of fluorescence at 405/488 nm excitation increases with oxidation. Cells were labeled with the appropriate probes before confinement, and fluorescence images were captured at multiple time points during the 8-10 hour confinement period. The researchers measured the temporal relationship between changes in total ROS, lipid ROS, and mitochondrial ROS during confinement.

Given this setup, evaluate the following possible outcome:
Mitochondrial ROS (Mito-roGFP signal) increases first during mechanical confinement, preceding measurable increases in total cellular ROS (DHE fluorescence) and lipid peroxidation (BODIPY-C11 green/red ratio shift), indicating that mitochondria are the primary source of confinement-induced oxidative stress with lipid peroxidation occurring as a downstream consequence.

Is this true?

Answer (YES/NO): YES